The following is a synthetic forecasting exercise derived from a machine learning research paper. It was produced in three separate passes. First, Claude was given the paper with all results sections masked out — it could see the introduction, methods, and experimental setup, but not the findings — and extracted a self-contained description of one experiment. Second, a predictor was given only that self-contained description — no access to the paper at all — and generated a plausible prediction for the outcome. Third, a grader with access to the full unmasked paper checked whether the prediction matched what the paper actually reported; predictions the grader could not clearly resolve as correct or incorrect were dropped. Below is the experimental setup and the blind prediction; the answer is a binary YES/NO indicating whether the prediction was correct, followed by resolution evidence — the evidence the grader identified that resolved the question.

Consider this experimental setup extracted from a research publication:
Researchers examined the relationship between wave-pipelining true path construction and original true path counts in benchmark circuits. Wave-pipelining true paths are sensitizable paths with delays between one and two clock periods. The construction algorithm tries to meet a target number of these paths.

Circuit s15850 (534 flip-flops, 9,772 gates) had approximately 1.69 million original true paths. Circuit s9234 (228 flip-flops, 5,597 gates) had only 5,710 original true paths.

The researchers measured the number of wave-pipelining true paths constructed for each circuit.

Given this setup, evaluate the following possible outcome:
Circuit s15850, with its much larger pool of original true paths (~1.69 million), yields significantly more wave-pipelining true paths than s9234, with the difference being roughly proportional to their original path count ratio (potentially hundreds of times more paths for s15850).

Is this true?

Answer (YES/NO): NO